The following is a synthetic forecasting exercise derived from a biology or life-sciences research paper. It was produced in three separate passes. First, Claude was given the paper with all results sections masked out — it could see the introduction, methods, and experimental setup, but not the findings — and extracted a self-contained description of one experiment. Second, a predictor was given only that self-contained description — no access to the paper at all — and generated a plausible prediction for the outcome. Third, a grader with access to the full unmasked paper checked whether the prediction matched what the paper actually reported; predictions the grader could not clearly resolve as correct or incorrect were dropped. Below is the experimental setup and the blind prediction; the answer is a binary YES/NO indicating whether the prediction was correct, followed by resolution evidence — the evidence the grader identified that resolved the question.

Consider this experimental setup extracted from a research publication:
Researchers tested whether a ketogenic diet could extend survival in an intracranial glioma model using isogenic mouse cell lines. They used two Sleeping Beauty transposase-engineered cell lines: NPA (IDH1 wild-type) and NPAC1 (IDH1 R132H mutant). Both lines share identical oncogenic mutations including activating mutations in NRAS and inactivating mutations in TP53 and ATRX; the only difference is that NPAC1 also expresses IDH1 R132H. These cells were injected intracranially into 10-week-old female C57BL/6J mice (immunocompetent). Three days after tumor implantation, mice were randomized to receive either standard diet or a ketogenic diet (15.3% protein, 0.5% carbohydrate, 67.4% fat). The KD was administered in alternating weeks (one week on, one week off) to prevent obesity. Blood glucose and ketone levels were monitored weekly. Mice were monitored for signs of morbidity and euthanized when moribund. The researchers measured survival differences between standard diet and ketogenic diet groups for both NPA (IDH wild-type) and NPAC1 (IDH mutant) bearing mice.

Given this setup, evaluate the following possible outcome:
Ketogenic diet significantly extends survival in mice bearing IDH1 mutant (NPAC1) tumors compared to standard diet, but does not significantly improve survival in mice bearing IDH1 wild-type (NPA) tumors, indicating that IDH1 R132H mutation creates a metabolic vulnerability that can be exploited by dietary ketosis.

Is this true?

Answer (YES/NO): NO